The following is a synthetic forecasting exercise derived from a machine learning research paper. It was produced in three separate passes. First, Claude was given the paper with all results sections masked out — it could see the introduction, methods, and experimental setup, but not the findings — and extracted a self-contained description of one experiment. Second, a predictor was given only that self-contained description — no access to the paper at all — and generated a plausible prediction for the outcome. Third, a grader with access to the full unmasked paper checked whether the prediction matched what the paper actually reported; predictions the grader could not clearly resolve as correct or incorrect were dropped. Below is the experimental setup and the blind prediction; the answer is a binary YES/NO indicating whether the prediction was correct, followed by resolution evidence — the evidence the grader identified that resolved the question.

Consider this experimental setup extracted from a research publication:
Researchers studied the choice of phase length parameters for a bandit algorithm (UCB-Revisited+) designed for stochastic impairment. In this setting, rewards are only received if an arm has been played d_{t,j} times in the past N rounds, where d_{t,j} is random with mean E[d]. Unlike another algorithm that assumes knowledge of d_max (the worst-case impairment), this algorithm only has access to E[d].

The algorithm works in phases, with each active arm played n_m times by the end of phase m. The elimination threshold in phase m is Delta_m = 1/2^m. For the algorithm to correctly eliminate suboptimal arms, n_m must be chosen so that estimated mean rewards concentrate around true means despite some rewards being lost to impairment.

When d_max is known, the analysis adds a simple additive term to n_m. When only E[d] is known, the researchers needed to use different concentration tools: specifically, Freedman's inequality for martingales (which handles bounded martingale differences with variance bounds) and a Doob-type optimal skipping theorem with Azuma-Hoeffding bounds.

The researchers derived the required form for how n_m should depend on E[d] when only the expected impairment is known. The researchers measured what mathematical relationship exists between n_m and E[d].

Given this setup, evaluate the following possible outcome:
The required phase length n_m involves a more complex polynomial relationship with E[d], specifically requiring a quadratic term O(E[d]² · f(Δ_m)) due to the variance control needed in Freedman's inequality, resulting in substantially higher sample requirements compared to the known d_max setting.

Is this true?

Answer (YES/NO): NO